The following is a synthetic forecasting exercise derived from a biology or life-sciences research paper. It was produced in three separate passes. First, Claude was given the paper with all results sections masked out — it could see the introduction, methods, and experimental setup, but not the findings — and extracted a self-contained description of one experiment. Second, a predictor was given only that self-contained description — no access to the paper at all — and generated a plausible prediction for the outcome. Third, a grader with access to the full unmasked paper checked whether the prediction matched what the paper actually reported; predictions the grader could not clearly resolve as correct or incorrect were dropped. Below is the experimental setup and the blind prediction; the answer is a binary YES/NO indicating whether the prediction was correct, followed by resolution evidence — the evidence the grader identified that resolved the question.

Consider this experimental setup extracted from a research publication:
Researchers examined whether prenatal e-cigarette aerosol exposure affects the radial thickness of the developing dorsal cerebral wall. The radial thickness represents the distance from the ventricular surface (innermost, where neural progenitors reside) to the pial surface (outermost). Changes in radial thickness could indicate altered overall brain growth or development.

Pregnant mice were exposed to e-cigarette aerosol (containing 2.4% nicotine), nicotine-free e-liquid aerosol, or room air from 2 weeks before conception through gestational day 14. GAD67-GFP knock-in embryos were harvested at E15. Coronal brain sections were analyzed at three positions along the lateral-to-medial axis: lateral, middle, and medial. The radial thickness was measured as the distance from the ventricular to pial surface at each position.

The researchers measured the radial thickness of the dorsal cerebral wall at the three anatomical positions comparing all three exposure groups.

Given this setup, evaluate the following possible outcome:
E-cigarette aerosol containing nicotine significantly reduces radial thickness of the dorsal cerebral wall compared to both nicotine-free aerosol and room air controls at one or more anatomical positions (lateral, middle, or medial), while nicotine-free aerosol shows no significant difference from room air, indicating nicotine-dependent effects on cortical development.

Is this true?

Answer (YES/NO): NO